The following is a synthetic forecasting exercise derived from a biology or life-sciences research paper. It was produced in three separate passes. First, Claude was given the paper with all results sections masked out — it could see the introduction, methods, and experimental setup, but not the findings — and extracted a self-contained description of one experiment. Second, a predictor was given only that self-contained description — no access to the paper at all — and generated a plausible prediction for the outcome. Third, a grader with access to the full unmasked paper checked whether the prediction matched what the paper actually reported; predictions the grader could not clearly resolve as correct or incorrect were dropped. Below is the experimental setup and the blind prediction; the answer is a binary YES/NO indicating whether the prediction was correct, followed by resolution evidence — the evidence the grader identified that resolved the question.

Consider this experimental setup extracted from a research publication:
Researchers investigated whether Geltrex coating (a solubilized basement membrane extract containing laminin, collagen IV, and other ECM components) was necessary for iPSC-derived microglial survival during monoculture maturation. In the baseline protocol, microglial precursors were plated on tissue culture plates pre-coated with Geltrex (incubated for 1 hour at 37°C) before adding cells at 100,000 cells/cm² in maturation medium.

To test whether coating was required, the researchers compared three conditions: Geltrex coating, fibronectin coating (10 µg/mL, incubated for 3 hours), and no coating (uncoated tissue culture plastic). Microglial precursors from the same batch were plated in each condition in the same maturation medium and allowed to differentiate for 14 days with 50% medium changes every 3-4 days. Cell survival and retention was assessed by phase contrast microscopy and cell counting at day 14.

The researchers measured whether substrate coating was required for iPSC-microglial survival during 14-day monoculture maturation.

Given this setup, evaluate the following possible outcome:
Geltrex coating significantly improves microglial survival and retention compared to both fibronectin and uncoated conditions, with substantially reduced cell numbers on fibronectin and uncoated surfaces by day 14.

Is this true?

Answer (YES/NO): NO